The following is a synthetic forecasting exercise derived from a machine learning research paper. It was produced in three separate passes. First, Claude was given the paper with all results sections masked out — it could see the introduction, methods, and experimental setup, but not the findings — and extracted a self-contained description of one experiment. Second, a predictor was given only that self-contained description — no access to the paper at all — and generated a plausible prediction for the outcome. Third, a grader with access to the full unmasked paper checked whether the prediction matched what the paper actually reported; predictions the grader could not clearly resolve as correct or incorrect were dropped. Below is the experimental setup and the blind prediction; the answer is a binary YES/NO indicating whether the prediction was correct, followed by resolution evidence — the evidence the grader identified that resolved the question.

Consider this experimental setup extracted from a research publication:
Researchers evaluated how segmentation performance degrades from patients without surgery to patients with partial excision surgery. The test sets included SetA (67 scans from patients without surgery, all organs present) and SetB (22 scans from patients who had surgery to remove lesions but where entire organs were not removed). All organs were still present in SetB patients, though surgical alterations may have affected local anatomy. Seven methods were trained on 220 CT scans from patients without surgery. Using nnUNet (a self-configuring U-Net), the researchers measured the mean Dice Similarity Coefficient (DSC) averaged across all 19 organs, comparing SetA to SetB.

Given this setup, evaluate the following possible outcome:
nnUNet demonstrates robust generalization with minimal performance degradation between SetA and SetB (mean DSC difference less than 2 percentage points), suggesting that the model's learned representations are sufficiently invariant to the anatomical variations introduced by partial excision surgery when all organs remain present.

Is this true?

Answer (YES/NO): NO